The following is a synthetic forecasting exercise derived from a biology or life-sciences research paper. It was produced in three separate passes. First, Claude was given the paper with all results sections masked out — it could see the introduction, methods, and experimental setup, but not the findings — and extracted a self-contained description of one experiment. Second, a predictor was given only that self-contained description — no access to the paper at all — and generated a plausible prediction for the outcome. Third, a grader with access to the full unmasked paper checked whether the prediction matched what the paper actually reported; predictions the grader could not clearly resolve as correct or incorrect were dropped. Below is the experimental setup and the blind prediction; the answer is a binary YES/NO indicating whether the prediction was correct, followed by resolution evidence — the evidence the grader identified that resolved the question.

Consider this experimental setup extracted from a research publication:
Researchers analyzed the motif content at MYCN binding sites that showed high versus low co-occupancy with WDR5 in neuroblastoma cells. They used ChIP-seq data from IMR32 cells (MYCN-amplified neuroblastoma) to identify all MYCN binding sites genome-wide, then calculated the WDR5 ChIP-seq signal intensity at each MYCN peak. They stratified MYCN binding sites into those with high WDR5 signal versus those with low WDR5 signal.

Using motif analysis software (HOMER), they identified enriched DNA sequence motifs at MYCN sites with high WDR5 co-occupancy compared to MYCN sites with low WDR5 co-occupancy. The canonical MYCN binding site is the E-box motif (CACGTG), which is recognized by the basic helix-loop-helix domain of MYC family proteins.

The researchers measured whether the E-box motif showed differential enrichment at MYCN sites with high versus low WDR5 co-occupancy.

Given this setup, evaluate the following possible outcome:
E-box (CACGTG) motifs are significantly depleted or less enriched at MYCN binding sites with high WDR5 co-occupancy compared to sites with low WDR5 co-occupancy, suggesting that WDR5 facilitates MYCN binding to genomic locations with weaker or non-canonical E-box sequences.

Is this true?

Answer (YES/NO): YES